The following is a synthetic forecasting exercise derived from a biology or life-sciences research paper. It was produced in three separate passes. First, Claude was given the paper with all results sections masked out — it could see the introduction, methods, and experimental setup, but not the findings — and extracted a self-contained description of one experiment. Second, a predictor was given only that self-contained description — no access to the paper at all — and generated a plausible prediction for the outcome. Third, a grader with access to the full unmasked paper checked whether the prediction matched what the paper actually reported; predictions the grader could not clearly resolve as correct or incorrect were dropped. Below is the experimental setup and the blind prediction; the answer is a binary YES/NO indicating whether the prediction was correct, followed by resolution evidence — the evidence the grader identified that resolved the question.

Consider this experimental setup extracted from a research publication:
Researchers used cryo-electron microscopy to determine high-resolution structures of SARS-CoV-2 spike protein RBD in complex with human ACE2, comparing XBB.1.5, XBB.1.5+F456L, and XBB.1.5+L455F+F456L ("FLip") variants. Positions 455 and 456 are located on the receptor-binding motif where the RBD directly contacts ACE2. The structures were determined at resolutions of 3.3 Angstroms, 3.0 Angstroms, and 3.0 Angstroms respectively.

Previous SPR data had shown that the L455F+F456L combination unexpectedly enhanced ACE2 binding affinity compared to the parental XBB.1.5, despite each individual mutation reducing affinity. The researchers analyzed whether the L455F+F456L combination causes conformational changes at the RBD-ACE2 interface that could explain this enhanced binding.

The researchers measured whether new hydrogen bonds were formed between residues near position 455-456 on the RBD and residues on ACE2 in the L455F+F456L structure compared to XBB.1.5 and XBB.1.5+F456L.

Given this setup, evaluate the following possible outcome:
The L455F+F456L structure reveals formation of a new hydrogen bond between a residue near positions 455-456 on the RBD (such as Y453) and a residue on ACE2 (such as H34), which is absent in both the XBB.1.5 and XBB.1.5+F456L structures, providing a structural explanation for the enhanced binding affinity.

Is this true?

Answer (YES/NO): NO